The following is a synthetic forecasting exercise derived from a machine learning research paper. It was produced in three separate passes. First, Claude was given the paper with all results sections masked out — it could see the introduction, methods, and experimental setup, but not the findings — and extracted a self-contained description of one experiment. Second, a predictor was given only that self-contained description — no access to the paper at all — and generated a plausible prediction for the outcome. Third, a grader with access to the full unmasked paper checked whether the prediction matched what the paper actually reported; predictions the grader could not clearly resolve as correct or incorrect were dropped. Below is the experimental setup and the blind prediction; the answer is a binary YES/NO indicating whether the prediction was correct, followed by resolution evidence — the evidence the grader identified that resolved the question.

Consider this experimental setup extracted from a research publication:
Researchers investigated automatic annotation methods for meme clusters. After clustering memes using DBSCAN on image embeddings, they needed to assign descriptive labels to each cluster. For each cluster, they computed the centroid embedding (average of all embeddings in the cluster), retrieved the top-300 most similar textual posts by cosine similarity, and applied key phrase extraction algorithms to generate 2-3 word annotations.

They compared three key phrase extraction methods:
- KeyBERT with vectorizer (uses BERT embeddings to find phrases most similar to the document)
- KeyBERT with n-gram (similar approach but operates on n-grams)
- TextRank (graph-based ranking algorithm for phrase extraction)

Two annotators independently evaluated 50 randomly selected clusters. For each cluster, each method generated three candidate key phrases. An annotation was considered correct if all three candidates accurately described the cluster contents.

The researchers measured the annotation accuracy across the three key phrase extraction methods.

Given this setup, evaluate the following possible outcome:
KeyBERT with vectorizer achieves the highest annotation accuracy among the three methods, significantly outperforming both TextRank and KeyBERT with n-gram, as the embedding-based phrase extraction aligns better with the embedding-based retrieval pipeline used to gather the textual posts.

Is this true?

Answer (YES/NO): NO